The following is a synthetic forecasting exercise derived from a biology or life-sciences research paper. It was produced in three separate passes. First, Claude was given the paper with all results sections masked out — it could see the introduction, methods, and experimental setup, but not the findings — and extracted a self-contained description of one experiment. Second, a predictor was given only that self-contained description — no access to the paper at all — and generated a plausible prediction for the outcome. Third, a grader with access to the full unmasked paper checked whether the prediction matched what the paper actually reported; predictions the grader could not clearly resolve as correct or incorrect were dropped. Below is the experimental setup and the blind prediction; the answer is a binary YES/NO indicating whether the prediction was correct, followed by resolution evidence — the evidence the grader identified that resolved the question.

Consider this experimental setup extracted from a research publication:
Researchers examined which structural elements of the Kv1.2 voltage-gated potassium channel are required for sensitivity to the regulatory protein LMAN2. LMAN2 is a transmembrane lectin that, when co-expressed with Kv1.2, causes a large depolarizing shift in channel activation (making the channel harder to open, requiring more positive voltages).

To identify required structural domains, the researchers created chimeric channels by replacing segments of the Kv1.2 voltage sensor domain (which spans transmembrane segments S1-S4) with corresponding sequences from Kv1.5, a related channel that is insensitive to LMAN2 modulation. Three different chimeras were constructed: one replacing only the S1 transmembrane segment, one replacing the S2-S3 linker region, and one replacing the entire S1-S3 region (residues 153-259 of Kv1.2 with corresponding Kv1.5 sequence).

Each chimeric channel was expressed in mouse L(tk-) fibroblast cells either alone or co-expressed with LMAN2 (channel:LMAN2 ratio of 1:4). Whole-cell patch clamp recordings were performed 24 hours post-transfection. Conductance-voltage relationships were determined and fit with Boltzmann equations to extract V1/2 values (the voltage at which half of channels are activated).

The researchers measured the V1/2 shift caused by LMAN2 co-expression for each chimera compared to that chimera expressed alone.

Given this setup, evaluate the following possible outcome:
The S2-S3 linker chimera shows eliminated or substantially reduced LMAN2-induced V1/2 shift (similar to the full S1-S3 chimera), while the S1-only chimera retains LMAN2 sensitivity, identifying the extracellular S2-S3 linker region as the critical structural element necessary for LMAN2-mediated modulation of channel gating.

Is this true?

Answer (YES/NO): NO